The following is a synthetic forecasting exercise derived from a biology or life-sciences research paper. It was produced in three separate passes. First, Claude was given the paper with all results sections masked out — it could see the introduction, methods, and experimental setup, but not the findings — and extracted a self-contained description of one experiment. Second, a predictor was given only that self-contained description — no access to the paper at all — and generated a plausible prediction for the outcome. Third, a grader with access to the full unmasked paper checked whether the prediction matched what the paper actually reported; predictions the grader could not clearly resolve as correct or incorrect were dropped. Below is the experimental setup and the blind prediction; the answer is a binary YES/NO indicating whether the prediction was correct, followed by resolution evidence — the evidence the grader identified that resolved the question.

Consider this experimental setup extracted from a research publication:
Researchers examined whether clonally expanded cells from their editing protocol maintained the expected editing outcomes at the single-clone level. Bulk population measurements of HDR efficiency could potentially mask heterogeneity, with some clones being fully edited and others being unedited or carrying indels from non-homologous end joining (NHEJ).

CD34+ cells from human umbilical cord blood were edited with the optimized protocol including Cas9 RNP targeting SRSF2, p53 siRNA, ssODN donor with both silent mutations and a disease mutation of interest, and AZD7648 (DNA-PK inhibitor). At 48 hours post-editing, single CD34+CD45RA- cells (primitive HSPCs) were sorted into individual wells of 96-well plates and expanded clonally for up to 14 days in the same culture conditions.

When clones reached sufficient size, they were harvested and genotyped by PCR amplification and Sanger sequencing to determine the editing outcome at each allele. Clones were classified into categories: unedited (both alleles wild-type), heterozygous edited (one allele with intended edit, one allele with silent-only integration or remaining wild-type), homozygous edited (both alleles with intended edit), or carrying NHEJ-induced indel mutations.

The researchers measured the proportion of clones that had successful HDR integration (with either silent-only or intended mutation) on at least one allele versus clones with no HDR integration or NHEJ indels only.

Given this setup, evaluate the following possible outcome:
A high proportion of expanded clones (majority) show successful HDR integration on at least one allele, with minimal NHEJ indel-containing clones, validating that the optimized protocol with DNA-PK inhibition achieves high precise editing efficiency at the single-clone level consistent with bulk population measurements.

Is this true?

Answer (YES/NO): YES